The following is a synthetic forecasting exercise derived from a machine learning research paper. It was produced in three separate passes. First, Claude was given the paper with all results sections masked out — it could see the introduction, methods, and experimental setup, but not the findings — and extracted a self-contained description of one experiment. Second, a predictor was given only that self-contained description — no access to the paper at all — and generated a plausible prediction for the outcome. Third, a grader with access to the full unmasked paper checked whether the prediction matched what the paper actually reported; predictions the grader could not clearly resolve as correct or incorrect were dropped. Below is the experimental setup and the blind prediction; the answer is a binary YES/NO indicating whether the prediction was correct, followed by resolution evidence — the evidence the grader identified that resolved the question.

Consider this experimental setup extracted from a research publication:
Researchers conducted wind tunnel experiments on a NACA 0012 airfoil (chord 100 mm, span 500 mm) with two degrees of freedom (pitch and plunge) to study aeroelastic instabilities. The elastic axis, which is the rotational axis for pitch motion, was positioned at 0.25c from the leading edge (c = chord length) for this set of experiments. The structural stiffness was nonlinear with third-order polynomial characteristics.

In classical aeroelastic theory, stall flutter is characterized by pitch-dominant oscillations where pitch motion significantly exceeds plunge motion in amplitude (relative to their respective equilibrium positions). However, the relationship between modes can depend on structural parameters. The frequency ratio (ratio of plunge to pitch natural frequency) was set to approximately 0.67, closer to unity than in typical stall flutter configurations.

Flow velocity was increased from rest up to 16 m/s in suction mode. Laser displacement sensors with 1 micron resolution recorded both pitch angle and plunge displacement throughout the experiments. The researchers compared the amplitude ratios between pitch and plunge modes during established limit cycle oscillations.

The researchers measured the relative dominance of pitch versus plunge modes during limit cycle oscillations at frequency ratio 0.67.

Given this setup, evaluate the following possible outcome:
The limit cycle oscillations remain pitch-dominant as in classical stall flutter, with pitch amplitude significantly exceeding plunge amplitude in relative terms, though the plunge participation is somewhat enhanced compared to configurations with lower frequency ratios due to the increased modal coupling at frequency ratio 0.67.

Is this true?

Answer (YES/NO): YES